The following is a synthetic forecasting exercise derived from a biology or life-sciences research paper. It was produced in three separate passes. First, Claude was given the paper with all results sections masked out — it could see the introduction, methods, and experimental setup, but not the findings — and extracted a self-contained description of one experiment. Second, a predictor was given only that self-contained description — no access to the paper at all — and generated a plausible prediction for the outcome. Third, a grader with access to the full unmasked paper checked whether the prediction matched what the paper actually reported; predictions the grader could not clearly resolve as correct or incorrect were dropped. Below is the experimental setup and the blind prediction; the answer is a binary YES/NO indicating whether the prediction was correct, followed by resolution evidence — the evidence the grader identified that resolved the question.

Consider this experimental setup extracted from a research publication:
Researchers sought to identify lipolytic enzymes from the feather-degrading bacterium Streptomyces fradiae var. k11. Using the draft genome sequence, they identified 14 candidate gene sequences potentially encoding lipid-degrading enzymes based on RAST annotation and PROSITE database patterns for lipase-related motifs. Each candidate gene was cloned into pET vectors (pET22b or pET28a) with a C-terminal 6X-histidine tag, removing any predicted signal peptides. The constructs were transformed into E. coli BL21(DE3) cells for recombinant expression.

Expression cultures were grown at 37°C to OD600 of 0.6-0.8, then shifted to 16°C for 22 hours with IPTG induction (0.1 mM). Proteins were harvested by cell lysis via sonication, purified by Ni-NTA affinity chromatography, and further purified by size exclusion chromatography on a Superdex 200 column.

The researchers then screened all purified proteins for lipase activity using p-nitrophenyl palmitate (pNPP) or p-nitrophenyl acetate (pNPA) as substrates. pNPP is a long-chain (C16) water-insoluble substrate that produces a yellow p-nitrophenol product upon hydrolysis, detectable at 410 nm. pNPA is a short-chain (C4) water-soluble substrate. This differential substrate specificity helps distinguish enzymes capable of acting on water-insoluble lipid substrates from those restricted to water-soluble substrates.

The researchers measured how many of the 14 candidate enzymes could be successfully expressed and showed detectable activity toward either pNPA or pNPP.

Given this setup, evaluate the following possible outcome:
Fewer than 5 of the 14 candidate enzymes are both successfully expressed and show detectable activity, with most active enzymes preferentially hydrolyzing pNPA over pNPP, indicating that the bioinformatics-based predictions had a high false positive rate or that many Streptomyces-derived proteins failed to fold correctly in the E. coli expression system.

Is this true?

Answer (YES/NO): YES